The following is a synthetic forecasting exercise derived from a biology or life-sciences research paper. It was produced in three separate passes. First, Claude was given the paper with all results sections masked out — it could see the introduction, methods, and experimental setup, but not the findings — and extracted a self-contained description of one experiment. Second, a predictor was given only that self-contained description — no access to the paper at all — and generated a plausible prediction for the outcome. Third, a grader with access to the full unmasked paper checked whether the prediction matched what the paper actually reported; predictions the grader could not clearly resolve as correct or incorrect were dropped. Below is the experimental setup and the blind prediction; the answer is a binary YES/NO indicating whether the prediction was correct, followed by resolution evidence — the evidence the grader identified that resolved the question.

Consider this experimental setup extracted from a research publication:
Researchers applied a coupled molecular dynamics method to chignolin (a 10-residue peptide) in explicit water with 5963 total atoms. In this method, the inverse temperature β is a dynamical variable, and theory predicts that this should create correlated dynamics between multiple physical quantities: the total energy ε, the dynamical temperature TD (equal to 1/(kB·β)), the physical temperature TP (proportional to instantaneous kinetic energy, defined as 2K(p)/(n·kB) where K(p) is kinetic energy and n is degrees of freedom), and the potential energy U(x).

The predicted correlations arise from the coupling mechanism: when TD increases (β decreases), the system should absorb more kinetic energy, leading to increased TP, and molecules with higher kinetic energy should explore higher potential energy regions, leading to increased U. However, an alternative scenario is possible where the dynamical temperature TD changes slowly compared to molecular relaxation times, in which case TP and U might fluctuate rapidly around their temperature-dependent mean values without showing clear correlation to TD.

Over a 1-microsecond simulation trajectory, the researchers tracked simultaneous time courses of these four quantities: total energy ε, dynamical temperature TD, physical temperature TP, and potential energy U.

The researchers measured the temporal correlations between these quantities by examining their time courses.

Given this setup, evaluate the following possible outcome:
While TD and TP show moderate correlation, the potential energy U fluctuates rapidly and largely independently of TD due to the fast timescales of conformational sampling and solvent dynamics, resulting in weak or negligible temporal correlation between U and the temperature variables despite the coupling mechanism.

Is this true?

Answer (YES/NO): NO